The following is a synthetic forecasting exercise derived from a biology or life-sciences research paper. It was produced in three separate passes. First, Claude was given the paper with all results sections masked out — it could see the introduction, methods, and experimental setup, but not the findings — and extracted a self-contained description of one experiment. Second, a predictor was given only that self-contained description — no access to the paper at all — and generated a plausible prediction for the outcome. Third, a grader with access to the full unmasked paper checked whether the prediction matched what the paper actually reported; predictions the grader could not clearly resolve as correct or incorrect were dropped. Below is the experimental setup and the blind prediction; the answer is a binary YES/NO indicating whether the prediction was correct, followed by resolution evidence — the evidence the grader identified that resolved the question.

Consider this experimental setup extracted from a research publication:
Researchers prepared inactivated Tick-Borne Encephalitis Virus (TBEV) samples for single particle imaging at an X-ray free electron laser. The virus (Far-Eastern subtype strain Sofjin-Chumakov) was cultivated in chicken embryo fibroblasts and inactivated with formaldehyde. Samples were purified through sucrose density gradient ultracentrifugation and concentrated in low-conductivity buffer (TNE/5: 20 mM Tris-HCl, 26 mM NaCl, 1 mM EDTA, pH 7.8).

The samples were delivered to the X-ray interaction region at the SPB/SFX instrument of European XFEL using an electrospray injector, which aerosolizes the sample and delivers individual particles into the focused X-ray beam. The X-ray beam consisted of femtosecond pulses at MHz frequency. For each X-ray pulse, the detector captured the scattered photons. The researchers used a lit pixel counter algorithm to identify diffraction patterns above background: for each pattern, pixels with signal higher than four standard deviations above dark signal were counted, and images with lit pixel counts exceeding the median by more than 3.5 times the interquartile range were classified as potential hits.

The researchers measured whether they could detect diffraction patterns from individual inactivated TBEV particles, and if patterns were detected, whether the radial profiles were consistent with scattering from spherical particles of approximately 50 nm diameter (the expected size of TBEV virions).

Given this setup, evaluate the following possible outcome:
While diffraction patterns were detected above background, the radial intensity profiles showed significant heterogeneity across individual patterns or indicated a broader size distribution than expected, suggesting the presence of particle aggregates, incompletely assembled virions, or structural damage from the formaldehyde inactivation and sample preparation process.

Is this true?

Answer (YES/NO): NO